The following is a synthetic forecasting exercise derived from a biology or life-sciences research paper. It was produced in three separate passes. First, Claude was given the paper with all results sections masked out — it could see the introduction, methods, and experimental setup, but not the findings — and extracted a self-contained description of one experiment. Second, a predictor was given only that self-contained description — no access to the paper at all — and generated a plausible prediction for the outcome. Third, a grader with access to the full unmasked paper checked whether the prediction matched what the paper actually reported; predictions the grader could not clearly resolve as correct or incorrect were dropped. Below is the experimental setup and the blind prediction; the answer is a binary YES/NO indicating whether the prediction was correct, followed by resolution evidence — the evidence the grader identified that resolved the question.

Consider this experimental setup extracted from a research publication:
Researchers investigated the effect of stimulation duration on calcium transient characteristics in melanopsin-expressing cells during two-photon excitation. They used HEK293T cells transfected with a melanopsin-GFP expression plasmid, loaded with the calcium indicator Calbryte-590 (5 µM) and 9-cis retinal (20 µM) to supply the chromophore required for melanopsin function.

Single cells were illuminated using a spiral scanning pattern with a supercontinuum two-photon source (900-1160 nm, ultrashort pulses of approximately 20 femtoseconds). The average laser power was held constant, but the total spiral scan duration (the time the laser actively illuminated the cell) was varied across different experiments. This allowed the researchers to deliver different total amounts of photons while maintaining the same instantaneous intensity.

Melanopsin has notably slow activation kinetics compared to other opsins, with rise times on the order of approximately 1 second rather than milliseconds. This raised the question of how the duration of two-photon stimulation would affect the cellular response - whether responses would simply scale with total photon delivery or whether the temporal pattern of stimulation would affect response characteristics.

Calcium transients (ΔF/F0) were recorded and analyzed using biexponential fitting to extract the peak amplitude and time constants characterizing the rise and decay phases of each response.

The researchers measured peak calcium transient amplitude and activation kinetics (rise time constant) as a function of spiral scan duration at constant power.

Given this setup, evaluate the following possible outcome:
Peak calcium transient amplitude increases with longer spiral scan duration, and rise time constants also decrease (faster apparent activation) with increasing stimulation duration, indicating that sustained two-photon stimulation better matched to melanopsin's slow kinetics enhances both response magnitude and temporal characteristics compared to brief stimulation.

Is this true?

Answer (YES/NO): NO